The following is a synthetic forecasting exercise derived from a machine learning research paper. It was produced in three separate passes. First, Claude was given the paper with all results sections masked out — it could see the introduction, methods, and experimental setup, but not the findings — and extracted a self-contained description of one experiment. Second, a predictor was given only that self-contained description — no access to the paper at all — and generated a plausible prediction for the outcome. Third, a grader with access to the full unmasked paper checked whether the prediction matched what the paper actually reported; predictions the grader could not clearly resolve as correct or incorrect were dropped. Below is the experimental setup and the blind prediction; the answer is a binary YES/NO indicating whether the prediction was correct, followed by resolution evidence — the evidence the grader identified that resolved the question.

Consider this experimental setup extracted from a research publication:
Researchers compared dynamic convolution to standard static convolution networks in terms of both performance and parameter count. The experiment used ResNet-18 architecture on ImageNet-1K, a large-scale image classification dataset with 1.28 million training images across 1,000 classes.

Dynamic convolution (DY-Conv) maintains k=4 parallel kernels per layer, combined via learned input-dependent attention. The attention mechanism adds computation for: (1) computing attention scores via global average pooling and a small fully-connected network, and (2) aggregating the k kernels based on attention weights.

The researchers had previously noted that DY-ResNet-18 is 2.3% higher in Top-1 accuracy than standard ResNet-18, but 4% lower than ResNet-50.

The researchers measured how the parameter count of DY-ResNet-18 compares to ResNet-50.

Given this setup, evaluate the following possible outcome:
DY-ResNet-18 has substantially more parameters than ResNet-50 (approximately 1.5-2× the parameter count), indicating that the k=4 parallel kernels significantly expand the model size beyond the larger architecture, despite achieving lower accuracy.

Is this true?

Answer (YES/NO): YES